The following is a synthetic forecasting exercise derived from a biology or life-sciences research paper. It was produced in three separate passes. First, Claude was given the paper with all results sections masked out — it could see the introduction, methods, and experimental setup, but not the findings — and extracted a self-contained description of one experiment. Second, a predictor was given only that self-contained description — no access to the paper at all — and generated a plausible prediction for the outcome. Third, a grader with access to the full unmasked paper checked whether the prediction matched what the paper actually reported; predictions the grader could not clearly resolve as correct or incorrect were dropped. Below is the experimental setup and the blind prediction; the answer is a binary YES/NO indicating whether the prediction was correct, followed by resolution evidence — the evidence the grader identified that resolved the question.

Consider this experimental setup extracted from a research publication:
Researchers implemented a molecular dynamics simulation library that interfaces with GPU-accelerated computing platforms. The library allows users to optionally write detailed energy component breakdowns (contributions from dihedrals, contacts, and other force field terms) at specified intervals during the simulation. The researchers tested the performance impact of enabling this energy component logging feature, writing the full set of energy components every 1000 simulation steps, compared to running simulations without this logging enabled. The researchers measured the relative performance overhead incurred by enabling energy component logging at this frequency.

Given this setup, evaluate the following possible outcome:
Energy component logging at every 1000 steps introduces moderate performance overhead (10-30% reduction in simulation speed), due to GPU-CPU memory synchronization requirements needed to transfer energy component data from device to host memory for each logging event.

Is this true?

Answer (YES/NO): YES